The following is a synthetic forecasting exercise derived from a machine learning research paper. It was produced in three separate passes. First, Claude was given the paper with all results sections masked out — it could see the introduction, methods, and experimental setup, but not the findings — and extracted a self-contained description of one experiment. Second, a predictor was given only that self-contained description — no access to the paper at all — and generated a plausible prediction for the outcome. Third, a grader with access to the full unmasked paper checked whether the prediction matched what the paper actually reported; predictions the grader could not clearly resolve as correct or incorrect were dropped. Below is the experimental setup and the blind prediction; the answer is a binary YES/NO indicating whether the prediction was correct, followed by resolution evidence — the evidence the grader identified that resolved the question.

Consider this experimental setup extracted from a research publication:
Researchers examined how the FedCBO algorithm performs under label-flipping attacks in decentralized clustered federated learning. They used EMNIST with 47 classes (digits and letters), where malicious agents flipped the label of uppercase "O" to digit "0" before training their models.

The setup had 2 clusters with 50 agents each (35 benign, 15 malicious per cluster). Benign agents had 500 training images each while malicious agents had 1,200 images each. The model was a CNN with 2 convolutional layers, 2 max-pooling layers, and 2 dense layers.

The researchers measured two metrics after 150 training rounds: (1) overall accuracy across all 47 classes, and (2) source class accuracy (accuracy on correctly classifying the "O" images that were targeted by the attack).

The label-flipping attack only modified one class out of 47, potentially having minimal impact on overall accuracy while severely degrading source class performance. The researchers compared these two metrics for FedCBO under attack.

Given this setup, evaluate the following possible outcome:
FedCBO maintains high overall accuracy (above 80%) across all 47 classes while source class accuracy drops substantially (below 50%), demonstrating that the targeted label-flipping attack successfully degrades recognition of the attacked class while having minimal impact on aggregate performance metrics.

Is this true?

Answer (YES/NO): YES